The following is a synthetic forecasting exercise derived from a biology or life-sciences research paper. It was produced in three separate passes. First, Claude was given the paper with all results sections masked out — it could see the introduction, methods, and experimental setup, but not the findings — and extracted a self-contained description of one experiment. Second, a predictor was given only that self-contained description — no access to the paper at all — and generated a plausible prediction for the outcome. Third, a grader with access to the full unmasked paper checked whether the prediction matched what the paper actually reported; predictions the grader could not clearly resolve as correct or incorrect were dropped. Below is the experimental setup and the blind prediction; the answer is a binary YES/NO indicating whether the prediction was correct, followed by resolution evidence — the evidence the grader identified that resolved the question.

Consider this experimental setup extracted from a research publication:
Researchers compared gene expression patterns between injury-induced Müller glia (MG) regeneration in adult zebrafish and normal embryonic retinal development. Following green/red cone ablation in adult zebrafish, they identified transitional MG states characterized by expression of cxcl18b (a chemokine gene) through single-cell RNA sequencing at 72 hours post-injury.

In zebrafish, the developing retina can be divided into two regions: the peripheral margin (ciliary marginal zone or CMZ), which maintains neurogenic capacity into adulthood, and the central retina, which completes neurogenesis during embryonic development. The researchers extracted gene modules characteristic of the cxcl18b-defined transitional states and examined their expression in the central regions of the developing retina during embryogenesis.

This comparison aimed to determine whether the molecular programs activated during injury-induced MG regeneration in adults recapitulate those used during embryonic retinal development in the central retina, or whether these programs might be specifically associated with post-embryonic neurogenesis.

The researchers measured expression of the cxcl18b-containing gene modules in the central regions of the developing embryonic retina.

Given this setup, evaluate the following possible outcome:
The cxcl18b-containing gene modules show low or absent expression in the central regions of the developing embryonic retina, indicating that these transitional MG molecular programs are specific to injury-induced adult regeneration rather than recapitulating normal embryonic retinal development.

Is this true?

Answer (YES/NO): NO